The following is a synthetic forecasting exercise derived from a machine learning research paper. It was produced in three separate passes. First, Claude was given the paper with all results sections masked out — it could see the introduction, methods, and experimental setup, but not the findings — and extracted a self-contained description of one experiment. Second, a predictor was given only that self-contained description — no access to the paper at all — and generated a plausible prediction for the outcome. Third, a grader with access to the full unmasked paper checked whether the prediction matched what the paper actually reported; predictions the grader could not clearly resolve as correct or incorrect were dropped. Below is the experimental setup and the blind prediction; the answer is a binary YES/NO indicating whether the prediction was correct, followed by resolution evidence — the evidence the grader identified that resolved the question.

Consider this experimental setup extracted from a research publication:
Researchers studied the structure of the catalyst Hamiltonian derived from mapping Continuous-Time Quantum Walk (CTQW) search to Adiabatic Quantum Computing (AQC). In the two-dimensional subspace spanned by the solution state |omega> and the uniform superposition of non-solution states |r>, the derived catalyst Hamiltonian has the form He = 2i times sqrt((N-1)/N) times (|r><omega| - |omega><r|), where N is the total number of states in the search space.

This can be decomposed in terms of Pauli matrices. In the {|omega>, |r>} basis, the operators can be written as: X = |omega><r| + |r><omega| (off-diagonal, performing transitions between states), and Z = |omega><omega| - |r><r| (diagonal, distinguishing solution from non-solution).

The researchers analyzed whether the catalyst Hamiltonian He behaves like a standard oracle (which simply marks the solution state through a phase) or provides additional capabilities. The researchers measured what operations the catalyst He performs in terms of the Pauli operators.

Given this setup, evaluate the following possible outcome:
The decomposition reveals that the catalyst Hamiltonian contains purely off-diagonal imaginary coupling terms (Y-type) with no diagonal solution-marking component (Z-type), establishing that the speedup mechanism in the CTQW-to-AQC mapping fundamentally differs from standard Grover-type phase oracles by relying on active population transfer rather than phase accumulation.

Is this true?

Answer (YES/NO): NO